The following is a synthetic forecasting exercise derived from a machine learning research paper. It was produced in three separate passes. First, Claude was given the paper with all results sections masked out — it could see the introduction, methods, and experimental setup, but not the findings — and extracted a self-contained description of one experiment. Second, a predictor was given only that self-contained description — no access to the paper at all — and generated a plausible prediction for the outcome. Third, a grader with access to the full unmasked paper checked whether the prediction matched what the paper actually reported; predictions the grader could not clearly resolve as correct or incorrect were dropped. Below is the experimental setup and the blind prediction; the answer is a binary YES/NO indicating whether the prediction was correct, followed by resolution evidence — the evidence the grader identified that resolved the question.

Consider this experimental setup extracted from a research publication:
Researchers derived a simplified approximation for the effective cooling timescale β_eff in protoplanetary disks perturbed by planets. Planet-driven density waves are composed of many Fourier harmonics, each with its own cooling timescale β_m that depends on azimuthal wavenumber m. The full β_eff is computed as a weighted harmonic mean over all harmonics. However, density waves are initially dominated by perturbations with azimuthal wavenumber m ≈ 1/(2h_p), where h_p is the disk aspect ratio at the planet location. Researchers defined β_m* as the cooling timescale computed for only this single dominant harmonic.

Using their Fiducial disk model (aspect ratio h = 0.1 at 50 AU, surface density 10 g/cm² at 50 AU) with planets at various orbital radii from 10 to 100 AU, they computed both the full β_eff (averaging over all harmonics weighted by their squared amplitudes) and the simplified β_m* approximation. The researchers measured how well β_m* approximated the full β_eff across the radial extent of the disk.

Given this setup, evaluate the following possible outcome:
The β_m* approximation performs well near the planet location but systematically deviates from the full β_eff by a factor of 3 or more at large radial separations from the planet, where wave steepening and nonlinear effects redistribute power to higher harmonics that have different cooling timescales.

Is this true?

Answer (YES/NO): NO